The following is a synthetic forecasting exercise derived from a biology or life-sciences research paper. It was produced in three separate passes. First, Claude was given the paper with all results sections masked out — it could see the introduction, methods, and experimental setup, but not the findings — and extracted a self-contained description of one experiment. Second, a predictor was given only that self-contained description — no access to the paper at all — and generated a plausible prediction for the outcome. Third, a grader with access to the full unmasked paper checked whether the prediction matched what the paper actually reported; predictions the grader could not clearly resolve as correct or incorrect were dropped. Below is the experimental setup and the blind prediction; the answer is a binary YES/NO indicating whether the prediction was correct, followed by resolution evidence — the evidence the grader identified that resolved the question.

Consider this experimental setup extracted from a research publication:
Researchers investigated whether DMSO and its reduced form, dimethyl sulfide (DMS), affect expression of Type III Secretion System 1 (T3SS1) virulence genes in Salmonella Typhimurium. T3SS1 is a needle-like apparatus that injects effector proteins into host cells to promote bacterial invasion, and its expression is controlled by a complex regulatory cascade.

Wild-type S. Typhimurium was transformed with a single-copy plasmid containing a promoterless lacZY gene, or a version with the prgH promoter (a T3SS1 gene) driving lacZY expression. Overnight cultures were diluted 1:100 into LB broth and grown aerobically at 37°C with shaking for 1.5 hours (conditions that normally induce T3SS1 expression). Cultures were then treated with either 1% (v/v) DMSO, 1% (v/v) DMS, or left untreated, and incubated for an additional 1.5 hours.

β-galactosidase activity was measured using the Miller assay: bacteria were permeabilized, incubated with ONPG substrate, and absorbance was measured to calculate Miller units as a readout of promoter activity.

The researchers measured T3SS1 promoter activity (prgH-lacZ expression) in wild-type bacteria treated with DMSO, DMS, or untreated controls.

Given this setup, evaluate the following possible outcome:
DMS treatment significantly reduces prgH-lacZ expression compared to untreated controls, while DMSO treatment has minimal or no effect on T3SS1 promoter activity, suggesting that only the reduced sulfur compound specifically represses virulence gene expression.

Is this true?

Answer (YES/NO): NO